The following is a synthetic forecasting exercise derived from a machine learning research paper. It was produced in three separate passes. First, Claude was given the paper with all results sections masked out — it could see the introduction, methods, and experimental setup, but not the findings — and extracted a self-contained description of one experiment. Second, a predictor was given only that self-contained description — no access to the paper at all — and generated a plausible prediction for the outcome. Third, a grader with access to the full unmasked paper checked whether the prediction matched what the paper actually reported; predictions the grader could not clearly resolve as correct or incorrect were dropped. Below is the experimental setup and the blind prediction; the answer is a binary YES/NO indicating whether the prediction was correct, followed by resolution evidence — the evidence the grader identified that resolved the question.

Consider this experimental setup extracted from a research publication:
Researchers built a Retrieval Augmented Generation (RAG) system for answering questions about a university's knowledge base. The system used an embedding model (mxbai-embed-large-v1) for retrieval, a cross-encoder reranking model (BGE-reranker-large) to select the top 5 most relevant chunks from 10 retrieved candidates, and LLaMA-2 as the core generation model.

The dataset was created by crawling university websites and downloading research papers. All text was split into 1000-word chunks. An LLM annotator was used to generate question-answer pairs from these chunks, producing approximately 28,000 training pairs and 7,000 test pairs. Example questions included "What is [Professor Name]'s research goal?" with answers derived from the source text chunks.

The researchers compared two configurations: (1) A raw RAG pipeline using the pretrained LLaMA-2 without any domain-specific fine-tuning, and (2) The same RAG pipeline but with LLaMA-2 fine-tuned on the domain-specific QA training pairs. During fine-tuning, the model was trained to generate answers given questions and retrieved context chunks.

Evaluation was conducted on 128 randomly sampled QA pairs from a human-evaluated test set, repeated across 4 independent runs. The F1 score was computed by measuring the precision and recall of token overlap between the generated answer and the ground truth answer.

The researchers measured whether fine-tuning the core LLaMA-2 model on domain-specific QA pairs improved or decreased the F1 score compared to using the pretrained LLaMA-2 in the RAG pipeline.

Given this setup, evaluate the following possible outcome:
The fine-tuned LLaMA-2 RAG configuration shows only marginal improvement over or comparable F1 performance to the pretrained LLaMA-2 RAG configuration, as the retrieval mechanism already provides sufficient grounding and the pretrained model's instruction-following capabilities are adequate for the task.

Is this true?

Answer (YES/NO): NO